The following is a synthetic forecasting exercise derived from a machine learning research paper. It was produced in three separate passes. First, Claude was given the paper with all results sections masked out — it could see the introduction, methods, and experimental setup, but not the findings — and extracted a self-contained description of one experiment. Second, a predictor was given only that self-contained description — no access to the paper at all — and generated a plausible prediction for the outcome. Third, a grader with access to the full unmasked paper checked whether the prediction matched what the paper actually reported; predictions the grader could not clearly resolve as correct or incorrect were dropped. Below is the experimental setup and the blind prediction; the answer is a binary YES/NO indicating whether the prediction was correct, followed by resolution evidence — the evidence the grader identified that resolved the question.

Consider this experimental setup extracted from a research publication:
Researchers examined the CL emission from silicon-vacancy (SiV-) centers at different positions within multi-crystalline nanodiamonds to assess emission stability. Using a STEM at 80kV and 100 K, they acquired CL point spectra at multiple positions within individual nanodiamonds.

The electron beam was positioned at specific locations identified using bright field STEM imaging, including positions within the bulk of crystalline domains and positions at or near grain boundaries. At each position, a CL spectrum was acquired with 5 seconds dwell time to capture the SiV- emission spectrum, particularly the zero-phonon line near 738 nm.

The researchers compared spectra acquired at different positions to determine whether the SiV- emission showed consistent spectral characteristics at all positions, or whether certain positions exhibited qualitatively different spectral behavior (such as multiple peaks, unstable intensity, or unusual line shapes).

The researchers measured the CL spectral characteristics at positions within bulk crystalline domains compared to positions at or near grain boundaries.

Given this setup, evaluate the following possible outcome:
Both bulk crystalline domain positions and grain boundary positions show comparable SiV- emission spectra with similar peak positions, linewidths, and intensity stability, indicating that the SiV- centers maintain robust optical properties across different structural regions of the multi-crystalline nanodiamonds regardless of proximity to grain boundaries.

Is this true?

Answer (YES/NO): NO